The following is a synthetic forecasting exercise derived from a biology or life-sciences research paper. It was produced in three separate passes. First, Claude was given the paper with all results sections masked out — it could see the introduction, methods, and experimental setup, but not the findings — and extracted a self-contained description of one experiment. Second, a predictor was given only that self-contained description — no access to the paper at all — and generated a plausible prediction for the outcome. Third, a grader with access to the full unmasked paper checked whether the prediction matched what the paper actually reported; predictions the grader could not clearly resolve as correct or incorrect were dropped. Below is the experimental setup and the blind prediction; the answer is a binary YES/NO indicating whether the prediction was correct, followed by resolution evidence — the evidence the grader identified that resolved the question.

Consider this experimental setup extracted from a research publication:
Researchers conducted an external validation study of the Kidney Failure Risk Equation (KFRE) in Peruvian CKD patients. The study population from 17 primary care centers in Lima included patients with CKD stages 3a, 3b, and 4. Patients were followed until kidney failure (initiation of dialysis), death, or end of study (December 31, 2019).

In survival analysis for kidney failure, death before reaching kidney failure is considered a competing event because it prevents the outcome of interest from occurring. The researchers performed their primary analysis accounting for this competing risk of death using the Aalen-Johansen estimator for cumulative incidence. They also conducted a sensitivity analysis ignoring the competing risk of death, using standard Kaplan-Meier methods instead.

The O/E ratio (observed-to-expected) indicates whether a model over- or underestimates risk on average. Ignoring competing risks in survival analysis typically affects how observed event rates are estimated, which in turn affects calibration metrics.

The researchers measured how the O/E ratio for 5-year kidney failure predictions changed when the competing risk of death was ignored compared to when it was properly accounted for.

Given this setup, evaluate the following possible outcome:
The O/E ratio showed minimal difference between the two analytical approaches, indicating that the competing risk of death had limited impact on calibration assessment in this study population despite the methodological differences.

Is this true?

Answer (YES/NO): NO